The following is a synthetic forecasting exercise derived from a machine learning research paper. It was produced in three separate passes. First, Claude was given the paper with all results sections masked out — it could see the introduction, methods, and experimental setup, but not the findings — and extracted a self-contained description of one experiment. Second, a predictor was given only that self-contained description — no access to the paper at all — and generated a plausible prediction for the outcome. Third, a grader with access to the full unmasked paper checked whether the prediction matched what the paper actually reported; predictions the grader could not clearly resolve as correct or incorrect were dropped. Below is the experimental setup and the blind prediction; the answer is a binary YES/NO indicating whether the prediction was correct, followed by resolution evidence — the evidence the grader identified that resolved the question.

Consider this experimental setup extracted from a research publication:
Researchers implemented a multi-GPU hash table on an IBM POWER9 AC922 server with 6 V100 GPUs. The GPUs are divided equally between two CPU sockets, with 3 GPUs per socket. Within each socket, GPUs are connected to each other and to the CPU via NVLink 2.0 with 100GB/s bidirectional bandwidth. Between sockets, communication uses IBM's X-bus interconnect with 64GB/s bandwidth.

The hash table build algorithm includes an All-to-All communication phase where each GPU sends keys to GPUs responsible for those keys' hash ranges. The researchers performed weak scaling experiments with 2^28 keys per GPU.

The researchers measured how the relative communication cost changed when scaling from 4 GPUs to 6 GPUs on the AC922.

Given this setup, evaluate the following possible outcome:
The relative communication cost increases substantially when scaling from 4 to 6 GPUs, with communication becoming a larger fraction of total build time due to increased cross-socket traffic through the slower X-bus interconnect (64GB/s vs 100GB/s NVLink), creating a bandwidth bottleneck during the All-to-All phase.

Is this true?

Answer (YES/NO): NO